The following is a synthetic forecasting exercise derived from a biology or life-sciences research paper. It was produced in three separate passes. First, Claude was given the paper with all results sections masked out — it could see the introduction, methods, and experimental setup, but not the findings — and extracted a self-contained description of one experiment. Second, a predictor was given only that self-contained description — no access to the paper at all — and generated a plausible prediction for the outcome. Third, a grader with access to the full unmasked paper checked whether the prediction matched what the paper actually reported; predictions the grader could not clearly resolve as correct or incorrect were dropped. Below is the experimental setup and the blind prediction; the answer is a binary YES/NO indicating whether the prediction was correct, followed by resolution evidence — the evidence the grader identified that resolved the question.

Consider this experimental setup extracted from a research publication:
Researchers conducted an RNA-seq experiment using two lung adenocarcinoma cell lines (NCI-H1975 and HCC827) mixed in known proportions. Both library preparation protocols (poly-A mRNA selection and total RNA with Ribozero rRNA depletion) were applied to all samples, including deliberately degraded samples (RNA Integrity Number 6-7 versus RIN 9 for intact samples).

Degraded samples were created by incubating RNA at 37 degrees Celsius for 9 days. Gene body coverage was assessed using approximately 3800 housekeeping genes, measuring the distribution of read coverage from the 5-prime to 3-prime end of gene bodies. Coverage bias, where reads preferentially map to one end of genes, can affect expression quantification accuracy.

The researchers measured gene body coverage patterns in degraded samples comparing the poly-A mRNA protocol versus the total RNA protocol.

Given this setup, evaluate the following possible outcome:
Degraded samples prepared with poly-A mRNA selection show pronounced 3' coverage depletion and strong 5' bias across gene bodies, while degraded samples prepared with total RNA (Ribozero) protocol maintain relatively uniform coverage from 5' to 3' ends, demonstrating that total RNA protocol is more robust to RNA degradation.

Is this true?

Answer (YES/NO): NO